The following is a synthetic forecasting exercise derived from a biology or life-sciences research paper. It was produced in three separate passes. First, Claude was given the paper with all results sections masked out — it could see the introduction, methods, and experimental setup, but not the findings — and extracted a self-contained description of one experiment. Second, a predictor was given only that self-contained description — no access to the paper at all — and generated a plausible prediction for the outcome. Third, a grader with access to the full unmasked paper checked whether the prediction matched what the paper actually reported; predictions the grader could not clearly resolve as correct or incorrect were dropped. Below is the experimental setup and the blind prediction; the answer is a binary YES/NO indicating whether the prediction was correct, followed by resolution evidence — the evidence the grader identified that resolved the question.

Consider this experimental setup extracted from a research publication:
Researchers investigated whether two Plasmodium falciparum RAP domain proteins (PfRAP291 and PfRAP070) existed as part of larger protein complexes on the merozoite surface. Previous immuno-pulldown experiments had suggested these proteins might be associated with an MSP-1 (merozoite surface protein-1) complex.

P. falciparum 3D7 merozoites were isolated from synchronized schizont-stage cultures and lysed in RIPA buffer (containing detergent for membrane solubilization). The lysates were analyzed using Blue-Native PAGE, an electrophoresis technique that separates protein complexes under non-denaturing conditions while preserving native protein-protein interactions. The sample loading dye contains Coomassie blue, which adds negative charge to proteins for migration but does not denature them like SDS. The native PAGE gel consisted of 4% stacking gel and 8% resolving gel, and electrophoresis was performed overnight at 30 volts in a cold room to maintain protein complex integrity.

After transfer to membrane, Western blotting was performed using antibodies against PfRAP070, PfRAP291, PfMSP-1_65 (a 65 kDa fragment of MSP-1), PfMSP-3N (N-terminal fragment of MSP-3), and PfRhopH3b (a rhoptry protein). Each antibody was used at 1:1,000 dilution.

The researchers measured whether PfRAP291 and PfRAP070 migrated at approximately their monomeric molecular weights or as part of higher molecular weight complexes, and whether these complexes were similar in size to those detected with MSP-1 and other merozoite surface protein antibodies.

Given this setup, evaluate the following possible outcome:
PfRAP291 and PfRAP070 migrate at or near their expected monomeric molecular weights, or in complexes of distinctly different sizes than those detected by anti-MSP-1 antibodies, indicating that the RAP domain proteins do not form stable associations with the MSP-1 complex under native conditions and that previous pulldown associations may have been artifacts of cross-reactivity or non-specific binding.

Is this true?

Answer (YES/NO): NO